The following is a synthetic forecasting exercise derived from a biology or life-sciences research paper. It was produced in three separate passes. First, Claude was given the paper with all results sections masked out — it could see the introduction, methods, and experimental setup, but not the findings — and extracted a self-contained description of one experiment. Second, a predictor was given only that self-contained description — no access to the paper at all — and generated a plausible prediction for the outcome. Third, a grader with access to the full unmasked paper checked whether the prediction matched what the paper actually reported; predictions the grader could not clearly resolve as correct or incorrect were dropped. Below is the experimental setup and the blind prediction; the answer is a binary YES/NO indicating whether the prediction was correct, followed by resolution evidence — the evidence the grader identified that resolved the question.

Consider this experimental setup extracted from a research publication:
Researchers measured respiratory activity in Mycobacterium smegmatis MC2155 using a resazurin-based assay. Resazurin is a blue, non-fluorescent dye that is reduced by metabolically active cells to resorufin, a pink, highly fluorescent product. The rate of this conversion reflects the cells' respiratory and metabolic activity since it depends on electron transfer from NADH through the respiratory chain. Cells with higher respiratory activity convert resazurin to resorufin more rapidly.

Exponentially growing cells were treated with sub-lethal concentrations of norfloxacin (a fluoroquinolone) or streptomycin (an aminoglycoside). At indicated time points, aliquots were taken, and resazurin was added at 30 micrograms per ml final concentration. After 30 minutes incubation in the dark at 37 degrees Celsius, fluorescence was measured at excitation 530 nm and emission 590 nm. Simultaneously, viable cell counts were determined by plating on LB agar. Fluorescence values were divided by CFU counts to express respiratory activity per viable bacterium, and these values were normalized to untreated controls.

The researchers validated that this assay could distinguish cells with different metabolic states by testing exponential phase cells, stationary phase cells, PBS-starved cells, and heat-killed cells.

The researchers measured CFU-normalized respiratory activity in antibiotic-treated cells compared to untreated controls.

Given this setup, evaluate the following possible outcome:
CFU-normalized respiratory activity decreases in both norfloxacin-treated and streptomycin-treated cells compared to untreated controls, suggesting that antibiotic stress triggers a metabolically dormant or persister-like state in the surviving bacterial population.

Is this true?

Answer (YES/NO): NO